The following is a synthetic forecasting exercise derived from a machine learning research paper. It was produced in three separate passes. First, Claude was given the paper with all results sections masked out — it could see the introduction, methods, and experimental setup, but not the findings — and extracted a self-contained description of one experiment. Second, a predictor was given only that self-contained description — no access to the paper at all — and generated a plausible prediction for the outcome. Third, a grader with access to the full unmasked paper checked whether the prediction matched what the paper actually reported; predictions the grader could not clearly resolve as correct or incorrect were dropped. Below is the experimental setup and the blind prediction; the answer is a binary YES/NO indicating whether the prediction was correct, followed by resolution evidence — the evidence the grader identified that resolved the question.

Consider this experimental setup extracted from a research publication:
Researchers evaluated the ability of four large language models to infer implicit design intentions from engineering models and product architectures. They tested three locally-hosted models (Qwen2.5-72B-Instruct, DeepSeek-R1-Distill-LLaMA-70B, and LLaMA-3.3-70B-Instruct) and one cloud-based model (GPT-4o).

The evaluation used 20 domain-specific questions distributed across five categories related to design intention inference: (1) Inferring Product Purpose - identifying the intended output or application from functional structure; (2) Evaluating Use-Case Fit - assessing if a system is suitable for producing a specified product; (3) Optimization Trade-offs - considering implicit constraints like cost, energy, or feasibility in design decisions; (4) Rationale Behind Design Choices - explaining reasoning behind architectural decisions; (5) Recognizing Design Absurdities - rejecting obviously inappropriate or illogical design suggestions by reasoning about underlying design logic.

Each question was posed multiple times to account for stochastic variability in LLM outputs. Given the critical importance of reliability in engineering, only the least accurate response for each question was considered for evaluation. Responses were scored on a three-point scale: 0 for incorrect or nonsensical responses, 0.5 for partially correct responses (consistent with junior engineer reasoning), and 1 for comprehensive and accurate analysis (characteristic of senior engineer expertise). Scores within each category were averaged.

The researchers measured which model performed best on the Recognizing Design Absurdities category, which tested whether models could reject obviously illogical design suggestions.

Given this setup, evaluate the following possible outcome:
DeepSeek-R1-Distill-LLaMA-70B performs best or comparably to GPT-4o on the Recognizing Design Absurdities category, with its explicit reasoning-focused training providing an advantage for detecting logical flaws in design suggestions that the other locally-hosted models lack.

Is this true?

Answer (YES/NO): YES